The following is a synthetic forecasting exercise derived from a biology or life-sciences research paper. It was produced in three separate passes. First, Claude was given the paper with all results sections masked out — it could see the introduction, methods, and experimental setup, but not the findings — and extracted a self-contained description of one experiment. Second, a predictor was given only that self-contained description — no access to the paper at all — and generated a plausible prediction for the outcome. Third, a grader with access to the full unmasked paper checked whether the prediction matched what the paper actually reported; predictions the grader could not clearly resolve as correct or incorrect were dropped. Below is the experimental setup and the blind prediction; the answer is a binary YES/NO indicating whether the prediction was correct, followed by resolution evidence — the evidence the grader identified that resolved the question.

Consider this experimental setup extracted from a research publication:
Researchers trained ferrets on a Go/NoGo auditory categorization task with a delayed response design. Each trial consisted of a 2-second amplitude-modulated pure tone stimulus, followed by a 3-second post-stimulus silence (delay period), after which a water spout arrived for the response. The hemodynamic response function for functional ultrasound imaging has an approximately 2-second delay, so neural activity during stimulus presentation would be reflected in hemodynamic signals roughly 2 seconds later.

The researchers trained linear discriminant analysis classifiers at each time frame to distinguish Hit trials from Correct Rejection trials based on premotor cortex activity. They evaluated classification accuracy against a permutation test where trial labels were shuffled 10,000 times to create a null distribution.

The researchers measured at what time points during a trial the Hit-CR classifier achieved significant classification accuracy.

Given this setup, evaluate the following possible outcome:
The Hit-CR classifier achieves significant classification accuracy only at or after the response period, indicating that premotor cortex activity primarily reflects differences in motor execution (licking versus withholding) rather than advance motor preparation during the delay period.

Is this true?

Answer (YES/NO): NO